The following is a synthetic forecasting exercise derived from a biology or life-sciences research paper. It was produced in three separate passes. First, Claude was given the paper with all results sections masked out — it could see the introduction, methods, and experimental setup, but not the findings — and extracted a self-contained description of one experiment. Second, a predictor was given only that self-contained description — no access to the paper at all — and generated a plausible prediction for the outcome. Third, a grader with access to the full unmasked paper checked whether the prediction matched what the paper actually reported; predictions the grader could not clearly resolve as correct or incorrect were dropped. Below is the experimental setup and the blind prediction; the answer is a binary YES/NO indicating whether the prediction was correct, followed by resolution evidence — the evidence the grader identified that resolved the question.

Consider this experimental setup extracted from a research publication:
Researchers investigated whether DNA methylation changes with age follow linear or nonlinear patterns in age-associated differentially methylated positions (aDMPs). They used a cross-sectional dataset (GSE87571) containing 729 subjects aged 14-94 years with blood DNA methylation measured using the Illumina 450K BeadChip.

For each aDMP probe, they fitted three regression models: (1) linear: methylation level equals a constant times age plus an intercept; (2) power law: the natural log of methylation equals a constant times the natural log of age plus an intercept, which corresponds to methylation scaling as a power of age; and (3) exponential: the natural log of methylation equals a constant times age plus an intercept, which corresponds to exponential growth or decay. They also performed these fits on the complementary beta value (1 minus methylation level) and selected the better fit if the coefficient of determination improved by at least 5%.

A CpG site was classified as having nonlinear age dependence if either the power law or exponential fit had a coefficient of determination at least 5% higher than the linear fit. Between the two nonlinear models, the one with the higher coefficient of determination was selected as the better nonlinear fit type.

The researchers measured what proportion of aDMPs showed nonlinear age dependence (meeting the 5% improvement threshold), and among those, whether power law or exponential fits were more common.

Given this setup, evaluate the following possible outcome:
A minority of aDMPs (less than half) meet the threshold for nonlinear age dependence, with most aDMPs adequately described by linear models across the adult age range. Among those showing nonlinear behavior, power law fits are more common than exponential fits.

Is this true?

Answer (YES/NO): YES